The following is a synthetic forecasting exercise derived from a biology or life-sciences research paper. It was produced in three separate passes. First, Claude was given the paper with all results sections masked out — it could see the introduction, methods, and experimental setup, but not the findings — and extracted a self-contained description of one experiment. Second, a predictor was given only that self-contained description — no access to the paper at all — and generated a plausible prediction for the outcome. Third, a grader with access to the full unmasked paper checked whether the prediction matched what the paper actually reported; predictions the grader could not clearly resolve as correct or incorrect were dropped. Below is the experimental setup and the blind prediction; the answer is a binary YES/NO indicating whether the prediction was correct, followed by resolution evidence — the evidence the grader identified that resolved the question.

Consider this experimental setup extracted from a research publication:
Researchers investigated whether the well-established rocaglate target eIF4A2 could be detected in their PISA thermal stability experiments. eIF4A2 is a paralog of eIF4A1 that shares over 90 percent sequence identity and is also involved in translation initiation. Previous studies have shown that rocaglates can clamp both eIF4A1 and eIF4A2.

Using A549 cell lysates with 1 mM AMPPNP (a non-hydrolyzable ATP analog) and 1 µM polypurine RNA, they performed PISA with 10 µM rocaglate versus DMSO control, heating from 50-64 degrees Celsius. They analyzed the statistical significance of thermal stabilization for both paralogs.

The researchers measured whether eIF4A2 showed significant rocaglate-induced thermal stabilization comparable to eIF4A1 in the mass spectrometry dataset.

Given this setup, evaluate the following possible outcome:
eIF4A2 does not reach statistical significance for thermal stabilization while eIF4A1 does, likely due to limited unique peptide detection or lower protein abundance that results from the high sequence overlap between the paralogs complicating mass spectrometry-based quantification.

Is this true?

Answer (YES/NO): NO